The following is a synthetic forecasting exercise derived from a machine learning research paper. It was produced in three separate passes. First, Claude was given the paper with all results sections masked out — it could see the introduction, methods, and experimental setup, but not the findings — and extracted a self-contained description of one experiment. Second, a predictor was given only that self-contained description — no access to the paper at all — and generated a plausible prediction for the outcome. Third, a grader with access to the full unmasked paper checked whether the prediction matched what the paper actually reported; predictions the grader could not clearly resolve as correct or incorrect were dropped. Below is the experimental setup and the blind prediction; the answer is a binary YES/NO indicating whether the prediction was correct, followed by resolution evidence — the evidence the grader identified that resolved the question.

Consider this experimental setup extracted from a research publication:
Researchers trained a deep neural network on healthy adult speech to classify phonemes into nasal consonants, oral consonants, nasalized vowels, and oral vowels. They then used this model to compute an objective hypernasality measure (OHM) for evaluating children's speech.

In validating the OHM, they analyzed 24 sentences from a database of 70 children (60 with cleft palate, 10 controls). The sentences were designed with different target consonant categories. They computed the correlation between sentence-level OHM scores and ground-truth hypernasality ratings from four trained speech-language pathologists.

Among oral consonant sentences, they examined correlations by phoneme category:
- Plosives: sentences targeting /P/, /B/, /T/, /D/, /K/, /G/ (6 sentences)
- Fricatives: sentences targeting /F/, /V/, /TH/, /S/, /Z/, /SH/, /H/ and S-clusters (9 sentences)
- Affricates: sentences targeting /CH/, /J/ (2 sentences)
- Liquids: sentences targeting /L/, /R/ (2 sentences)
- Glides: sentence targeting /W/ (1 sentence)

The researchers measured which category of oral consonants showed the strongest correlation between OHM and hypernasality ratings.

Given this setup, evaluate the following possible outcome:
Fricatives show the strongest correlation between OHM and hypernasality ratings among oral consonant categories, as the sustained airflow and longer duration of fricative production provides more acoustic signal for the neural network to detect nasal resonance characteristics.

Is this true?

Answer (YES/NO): YES